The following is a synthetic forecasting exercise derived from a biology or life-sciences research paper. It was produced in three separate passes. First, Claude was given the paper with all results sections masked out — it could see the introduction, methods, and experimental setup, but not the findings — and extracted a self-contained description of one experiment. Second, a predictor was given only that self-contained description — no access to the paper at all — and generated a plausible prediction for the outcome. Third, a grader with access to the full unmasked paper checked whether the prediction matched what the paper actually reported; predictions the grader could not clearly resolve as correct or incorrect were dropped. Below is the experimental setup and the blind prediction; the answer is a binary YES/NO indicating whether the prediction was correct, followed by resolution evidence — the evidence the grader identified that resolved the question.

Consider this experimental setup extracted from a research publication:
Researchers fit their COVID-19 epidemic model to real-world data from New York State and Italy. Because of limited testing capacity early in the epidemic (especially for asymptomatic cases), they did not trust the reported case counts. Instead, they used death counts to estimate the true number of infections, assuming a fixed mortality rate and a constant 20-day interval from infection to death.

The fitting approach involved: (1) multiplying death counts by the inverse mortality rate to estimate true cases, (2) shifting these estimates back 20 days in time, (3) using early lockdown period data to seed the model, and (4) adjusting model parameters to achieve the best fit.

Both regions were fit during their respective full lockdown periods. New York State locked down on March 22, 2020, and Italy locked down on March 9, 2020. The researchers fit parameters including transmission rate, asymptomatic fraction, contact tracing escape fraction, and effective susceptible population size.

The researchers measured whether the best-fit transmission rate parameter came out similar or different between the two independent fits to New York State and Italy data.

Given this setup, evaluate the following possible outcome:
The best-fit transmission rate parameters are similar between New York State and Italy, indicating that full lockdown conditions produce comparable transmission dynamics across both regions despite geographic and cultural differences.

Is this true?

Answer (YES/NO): YES